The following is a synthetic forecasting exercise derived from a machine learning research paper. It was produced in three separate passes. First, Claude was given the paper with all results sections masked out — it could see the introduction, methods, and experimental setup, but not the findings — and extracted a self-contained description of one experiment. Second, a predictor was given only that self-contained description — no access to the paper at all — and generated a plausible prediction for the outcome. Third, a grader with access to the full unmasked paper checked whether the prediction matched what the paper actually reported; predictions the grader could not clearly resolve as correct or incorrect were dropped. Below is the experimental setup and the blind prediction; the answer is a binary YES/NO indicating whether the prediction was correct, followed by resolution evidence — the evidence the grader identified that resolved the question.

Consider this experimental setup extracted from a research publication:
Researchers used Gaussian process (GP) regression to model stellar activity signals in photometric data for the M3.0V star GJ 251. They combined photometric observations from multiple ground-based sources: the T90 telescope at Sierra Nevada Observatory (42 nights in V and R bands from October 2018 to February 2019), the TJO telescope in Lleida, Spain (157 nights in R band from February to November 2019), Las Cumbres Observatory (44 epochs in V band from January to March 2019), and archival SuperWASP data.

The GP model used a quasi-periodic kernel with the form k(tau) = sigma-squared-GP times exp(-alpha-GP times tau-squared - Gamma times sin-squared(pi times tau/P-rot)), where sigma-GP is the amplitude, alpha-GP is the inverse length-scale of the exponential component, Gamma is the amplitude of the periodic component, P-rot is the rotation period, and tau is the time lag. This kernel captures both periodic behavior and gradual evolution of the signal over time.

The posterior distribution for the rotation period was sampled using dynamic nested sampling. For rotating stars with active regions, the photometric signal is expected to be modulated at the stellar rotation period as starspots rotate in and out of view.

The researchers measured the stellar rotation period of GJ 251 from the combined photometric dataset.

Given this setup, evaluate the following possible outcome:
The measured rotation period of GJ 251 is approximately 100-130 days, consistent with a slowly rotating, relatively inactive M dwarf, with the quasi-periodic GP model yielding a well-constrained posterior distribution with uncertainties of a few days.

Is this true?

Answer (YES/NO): YES